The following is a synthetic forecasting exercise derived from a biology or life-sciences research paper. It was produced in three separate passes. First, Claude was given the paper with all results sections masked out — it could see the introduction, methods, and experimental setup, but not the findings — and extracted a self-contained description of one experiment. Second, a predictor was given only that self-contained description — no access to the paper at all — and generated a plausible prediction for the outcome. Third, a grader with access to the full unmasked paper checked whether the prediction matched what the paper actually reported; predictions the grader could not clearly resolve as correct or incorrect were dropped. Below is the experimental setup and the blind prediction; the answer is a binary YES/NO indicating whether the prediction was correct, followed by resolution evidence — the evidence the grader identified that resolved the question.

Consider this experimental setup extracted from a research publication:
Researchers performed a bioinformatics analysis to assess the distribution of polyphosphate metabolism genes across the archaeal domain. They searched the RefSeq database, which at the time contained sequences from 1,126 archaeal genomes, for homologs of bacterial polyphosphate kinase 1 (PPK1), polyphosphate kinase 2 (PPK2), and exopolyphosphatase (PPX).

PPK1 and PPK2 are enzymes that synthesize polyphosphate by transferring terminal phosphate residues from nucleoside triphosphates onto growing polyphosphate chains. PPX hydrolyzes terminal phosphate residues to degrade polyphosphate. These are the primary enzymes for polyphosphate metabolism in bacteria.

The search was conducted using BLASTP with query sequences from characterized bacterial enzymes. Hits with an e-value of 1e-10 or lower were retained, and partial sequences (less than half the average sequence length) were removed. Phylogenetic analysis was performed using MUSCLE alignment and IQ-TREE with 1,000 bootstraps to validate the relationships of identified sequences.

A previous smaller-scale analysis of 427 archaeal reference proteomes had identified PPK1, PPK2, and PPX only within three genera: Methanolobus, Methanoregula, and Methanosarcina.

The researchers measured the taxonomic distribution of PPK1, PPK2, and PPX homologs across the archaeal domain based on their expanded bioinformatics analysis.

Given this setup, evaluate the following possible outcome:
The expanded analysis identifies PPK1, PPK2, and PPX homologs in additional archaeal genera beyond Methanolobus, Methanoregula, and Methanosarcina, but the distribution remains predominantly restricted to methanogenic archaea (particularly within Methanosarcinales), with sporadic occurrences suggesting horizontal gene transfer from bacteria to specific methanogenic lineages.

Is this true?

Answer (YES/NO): NO